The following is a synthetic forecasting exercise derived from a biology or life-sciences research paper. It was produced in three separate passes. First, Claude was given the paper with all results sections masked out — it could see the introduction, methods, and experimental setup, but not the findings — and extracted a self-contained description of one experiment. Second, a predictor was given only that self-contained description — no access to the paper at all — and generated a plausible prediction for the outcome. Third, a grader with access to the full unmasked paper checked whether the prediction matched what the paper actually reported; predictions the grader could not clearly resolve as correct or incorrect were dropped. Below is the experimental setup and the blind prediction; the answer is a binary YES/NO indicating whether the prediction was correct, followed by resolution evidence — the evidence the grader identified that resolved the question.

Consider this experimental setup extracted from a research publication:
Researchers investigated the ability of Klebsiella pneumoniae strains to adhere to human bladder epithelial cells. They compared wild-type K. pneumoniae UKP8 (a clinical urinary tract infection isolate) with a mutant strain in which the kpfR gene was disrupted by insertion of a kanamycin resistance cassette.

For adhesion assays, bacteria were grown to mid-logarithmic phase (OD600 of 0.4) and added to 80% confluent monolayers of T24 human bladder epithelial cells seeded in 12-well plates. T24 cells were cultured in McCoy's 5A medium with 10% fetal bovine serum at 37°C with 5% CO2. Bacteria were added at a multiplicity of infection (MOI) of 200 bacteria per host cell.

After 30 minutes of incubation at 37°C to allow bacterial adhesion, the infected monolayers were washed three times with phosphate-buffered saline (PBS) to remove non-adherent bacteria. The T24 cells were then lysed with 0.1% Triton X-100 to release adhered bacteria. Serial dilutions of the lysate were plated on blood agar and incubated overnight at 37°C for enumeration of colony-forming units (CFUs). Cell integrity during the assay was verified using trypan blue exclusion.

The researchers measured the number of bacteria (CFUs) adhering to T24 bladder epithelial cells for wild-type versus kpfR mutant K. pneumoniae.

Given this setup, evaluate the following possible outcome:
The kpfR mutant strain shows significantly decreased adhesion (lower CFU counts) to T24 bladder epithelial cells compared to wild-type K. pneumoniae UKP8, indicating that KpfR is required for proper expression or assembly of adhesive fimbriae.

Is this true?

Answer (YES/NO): NO